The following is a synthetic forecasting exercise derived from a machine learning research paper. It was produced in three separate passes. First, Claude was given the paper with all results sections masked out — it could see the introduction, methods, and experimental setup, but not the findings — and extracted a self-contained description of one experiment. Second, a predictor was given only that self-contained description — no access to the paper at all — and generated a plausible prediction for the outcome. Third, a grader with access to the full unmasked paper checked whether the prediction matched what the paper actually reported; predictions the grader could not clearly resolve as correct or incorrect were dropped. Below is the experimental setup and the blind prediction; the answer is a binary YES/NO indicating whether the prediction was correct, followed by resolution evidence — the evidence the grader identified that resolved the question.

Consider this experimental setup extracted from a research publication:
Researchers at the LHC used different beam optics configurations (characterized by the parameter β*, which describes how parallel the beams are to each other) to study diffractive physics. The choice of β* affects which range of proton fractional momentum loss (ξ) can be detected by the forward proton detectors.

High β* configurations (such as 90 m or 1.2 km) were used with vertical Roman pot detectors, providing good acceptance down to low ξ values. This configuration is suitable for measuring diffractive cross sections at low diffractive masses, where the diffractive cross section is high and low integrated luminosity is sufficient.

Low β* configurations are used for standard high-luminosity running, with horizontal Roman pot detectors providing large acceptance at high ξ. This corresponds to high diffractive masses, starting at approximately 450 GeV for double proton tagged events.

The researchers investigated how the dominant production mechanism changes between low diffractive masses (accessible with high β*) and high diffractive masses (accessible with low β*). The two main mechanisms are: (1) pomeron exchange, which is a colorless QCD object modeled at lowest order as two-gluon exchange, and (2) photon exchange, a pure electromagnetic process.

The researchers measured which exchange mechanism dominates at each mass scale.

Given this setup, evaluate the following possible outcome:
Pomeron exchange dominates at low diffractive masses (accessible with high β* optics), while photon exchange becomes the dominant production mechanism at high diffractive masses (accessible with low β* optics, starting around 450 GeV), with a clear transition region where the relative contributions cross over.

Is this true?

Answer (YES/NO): YES